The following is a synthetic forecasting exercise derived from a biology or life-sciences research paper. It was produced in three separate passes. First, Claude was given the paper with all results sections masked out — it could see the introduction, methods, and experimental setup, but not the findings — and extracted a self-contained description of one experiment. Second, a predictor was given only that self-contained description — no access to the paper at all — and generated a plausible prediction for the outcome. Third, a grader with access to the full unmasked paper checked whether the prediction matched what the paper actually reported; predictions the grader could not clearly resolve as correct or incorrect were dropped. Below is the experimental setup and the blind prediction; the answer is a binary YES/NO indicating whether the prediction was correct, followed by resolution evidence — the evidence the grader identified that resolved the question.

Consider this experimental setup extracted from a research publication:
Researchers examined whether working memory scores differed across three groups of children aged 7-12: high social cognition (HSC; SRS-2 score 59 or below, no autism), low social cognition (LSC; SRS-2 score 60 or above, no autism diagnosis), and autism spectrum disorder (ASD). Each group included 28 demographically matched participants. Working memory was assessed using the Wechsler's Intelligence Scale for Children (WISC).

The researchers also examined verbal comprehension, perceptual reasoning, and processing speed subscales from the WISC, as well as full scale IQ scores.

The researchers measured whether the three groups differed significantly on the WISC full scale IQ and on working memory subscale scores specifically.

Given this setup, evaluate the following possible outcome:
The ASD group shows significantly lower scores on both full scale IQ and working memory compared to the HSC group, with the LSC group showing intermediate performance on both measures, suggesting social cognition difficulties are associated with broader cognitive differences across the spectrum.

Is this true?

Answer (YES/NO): NO